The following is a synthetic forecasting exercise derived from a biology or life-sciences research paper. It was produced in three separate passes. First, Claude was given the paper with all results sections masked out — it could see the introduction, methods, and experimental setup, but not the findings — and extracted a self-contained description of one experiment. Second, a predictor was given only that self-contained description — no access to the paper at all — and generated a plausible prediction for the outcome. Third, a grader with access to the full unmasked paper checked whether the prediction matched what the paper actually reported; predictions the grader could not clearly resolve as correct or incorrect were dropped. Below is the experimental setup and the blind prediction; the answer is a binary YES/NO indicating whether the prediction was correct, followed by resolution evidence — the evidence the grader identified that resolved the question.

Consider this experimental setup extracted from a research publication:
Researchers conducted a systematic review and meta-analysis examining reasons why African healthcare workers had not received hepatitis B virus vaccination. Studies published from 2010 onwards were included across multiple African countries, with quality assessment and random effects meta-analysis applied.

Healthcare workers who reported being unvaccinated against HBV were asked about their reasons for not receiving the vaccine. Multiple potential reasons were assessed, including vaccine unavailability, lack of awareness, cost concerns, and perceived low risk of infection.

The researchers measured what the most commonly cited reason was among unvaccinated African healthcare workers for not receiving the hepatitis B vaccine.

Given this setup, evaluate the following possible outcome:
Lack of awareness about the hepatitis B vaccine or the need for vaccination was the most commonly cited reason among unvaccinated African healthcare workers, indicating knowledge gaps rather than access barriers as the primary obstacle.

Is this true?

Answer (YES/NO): NO